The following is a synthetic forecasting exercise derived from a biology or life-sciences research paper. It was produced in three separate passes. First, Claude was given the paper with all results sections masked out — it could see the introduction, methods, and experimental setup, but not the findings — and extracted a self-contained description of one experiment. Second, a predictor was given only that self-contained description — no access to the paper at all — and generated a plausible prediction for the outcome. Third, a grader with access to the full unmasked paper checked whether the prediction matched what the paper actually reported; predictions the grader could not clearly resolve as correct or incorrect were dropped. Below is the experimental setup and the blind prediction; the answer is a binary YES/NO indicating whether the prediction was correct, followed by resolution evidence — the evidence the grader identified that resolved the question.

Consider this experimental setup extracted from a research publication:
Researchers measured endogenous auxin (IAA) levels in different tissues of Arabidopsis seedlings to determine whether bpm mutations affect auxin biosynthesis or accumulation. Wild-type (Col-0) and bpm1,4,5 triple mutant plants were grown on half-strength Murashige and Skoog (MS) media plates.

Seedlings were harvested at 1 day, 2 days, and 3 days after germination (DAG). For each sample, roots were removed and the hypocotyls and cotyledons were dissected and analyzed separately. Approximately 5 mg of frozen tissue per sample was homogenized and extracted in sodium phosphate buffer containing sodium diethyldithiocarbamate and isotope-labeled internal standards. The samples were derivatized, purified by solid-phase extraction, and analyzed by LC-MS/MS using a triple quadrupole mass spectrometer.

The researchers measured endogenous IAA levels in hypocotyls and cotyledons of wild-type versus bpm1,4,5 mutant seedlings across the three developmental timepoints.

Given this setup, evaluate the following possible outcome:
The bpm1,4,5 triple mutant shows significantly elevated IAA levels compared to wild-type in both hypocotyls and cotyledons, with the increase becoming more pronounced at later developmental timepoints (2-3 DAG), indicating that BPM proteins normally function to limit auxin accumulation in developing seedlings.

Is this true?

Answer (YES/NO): NO